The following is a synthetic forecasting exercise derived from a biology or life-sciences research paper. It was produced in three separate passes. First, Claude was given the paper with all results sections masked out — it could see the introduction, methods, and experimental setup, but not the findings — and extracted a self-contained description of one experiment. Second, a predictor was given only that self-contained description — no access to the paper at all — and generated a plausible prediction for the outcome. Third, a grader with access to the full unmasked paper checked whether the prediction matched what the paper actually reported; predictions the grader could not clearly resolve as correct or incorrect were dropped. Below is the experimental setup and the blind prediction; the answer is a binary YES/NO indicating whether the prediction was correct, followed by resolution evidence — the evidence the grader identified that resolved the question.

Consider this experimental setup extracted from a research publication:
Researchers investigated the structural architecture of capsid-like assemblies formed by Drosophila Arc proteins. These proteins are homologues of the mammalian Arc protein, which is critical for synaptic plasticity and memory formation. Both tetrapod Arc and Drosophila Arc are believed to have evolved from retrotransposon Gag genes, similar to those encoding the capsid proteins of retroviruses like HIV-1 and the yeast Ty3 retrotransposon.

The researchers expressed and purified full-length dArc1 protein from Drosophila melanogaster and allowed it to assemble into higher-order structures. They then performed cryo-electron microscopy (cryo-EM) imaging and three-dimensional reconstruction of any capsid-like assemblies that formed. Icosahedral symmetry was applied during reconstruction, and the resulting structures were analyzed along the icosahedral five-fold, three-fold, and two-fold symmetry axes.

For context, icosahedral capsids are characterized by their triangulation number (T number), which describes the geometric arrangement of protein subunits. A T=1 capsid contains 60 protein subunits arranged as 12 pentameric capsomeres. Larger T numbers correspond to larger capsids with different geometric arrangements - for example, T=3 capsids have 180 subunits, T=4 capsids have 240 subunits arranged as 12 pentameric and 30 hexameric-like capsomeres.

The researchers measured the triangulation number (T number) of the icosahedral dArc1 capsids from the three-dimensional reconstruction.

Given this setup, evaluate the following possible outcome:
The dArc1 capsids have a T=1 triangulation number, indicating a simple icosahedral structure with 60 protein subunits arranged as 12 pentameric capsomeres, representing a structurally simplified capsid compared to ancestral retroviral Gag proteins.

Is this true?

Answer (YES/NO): NO